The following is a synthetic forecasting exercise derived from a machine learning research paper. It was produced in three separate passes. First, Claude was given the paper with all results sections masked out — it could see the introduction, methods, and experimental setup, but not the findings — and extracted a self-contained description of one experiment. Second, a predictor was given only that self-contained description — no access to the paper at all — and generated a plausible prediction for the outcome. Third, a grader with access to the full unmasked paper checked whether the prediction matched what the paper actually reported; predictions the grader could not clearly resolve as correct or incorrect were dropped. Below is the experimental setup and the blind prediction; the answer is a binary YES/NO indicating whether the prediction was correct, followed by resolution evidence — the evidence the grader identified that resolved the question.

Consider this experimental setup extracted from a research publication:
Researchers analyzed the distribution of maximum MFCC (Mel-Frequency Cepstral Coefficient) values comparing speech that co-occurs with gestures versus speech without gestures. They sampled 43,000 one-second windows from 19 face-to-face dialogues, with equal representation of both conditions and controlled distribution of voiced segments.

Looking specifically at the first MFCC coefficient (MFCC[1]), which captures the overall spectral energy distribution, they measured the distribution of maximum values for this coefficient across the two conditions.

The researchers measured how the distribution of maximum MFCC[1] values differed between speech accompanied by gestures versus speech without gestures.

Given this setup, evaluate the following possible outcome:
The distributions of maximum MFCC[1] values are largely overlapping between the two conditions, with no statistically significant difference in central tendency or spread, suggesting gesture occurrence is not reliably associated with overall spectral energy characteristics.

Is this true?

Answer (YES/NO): NO